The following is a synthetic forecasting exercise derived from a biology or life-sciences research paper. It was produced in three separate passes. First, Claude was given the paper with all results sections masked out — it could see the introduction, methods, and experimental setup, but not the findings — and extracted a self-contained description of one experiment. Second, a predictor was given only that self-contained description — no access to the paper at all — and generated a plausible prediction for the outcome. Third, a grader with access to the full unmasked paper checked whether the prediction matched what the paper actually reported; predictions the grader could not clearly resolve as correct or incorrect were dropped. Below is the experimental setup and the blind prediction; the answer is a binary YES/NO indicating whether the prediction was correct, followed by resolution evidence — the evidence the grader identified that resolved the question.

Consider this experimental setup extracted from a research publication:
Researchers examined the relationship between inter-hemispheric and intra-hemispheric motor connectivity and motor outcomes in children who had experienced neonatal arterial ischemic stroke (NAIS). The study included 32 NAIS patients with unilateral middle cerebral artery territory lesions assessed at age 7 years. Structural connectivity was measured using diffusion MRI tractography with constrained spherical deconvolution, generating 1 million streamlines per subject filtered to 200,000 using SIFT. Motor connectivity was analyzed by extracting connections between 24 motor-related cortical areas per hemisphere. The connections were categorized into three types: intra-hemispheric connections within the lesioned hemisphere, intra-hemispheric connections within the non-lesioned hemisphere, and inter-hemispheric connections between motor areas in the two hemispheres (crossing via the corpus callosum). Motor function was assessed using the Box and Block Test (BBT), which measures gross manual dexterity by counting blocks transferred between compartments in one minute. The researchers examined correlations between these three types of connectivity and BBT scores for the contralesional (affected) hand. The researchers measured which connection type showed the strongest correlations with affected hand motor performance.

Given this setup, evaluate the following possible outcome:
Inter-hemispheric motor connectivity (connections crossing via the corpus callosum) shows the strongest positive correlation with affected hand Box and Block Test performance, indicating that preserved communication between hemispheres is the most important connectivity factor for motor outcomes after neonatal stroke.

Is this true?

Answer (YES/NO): NO